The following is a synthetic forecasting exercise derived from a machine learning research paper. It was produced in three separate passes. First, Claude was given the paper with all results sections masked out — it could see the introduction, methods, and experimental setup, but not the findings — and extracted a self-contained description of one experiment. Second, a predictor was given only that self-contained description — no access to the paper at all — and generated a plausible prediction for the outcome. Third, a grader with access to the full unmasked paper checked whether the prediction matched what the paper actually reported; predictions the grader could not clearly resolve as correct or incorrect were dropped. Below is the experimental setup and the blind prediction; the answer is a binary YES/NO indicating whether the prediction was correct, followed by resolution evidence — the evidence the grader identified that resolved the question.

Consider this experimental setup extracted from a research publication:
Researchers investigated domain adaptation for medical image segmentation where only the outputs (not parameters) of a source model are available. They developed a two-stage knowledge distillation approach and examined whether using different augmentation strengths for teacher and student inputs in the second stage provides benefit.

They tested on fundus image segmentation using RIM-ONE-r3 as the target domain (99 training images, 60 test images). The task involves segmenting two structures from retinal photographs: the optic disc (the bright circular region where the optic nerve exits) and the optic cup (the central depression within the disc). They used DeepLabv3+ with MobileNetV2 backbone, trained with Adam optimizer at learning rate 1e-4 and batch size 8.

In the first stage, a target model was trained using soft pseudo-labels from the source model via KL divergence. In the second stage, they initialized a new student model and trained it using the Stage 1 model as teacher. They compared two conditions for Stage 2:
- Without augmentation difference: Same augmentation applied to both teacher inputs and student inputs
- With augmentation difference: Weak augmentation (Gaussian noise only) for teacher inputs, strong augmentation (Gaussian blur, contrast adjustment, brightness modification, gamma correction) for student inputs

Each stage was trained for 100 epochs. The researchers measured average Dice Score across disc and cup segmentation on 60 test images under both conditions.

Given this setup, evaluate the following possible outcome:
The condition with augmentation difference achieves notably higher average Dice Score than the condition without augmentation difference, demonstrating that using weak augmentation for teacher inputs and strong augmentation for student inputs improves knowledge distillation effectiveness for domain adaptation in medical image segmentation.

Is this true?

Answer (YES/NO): YES